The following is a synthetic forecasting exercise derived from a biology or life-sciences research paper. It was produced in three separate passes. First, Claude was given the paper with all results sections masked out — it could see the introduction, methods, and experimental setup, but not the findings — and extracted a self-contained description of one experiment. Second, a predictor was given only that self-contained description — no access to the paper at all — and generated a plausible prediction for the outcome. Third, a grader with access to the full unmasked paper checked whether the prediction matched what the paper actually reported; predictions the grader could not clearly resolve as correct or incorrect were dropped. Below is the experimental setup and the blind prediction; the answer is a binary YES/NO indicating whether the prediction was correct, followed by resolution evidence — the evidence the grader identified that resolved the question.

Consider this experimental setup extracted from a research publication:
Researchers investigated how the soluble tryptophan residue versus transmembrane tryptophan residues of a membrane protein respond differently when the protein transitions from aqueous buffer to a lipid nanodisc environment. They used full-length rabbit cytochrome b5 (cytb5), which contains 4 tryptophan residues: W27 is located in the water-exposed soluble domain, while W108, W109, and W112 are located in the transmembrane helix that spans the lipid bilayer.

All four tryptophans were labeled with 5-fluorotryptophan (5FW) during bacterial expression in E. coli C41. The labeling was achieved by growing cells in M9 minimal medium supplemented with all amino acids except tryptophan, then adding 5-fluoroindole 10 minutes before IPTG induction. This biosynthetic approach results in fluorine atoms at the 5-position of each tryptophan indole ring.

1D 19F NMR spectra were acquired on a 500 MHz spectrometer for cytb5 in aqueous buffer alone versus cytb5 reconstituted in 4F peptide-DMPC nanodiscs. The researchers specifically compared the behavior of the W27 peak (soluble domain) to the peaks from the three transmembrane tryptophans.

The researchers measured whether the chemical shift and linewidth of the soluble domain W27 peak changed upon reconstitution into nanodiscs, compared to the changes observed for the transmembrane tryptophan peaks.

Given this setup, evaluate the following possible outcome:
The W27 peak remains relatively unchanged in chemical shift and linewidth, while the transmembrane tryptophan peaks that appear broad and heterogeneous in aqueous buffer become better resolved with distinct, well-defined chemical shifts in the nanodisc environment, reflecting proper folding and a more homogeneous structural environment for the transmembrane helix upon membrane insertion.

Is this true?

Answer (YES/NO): NO